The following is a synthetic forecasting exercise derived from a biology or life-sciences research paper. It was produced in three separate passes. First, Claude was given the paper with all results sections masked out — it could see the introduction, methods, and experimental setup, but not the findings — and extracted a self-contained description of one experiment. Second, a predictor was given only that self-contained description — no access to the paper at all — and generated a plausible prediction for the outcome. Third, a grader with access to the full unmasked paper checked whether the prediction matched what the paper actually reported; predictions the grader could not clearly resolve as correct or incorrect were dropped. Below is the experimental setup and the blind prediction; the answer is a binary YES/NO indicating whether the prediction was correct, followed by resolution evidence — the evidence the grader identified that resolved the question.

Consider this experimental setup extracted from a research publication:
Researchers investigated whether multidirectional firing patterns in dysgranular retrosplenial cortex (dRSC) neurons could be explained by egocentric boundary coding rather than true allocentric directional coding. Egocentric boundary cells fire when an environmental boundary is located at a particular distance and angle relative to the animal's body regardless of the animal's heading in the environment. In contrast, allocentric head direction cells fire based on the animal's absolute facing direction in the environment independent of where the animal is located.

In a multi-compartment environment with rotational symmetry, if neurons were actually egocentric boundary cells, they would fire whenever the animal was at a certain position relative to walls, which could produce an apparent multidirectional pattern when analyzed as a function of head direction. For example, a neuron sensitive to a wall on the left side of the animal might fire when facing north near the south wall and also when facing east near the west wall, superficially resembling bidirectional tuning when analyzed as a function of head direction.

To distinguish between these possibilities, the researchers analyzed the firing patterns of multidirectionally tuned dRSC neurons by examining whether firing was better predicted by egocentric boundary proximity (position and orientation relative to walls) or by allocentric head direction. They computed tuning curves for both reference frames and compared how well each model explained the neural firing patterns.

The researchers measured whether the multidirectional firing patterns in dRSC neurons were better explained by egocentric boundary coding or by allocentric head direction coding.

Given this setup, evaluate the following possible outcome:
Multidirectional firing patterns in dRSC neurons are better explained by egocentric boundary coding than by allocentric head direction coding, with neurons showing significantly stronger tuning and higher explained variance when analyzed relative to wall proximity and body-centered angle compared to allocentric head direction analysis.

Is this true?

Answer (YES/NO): NO